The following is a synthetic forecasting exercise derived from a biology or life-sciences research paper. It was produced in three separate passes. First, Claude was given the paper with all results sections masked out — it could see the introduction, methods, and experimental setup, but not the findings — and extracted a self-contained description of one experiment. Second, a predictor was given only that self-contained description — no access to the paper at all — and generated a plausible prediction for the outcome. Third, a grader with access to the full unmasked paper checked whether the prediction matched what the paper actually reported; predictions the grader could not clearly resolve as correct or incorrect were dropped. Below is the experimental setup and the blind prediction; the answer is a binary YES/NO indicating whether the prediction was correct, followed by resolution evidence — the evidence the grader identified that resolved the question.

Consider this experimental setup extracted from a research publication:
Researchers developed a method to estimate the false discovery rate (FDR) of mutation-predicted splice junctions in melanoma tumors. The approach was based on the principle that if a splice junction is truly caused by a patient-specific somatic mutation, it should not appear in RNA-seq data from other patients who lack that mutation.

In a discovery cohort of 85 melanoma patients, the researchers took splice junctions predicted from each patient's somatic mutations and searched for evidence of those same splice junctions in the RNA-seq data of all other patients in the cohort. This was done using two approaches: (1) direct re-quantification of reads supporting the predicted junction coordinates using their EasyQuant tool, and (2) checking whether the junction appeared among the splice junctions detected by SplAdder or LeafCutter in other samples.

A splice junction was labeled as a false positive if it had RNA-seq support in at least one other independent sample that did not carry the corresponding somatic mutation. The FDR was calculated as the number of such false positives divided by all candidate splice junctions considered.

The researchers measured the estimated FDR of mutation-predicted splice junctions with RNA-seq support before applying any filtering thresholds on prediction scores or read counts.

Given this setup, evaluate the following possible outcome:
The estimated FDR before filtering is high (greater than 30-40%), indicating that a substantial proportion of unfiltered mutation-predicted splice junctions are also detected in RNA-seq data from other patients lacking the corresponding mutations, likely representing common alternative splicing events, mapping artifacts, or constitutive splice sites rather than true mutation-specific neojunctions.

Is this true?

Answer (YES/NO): YES